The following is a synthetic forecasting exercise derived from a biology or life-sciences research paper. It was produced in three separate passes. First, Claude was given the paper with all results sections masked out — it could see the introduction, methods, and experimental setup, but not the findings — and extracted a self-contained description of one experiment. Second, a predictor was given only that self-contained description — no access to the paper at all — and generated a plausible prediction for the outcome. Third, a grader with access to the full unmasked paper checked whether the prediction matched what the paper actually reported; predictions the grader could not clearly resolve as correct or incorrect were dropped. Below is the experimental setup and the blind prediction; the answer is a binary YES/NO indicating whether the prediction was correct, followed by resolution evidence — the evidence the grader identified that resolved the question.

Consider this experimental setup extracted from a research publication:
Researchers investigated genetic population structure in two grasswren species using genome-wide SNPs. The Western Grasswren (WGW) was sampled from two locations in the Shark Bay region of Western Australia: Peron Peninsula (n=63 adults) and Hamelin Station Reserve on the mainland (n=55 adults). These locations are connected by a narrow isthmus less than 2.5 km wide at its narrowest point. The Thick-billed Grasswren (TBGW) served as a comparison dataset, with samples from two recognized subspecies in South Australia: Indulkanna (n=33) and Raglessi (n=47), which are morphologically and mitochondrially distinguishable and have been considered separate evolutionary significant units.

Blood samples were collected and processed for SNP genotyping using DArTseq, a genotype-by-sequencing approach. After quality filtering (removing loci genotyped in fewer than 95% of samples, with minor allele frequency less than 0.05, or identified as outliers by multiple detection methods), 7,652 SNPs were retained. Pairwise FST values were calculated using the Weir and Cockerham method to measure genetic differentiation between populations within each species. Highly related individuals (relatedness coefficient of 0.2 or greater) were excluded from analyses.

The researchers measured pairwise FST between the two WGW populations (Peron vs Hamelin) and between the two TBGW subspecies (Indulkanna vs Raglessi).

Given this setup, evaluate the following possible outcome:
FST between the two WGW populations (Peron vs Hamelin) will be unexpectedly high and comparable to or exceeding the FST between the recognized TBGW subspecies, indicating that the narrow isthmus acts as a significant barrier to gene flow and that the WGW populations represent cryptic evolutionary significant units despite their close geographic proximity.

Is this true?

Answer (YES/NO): YES